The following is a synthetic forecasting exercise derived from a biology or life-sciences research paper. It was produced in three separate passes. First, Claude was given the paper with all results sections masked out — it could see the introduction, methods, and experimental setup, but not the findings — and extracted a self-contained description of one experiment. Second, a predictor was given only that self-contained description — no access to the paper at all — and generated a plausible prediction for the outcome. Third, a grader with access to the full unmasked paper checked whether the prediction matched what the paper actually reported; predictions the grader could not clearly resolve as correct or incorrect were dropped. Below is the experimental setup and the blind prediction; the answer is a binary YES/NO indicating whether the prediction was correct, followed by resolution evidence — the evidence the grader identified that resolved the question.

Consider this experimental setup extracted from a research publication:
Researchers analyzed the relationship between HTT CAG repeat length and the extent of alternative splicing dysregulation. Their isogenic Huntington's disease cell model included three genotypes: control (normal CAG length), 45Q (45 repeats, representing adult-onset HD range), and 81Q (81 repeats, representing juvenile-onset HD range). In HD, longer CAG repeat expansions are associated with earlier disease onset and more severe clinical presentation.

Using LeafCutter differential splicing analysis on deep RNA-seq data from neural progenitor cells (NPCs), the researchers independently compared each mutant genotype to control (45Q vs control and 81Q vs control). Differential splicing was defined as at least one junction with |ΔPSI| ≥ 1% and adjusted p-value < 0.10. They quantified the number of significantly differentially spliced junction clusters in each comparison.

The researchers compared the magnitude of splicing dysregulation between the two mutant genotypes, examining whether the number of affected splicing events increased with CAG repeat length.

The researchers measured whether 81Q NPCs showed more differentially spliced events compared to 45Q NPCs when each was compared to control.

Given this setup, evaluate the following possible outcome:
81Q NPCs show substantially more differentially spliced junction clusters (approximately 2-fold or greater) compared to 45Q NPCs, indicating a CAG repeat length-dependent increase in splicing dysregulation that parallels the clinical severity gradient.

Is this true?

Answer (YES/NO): NO